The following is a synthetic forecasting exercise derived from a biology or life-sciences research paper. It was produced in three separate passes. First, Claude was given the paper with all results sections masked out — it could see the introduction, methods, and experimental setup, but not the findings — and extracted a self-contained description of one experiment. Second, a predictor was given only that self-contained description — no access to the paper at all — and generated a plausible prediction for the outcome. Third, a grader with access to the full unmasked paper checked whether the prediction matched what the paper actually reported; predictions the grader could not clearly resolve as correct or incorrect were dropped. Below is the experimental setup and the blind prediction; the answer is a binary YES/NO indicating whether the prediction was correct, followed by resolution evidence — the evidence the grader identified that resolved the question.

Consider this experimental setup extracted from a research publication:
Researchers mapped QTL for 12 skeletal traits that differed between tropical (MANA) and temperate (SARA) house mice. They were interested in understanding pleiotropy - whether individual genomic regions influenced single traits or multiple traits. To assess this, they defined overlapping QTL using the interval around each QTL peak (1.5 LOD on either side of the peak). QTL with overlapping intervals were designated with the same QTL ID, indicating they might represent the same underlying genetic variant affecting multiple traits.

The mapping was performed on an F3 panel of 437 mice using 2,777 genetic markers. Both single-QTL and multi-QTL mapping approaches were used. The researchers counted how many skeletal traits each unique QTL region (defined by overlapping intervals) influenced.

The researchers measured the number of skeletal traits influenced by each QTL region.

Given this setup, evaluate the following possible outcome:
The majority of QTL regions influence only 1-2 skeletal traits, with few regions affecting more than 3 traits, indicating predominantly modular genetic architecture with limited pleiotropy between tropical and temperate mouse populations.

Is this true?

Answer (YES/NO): YES